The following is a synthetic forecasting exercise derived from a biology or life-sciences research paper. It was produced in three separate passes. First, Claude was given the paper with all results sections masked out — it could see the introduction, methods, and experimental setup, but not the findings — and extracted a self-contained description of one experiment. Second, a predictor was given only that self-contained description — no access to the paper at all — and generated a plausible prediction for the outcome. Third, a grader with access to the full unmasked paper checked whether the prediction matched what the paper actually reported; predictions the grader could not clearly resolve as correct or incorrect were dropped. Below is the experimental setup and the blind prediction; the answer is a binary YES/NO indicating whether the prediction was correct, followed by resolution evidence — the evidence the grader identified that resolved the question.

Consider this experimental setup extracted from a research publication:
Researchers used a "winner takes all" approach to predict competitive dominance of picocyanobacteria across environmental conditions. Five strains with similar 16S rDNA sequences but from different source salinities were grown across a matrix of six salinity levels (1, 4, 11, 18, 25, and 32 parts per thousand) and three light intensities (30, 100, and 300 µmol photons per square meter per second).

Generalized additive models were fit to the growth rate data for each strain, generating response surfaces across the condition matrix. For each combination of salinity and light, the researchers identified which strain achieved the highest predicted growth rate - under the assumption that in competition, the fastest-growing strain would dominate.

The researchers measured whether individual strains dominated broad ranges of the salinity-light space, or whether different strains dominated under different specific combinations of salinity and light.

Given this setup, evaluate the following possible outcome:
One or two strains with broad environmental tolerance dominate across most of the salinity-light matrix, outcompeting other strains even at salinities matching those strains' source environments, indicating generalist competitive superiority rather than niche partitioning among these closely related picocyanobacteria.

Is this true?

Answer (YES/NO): NO